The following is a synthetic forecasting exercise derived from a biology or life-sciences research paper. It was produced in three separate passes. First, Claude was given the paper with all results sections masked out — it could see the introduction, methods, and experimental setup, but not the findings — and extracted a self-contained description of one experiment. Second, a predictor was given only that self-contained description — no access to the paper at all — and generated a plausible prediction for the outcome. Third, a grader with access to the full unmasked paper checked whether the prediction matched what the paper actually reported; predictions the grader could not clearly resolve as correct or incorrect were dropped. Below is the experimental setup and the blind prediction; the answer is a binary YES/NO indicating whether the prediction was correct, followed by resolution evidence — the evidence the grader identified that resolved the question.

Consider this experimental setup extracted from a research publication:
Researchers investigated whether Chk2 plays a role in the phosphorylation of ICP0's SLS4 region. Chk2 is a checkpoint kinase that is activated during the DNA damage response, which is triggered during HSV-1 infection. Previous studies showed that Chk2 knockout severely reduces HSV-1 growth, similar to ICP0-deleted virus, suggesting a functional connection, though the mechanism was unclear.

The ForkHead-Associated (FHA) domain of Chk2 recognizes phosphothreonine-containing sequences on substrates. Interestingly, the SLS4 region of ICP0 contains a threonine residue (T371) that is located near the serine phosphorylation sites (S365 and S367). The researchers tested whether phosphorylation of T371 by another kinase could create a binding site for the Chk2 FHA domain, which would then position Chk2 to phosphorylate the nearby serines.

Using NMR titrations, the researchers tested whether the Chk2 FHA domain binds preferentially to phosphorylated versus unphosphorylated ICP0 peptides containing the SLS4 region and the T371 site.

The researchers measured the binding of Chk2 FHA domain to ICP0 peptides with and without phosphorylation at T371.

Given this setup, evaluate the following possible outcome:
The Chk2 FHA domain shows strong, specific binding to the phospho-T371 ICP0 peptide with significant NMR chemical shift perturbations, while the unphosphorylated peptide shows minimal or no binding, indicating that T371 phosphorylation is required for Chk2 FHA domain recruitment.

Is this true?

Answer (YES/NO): YES